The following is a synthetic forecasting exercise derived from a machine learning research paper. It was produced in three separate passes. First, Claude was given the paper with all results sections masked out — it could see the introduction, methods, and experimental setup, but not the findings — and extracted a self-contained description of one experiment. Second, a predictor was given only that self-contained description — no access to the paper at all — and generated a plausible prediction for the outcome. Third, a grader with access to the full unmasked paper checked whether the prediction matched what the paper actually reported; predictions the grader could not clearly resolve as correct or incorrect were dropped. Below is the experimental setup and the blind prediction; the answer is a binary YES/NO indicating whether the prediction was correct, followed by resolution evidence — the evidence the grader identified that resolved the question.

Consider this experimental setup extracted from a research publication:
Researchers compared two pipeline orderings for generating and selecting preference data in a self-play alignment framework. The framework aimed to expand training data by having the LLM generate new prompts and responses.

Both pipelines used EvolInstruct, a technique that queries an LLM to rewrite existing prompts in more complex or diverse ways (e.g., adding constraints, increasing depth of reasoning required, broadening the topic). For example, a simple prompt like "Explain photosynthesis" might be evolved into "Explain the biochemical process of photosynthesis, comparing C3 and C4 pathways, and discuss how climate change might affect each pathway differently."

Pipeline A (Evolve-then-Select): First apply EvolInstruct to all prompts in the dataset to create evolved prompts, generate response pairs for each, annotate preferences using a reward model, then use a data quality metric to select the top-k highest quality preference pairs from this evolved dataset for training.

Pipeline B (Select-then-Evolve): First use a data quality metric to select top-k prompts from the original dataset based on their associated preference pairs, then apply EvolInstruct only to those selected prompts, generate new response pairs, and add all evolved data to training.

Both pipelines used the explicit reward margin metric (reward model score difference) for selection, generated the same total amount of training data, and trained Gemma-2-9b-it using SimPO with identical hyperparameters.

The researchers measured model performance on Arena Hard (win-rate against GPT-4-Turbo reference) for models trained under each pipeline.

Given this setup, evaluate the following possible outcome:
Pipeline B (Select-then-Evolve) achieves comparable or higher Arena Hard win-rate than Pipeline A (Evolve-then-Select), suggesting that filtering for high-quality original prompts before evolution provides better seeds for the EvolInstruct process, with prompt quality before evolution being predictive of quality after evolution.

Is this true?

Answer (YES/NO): YES